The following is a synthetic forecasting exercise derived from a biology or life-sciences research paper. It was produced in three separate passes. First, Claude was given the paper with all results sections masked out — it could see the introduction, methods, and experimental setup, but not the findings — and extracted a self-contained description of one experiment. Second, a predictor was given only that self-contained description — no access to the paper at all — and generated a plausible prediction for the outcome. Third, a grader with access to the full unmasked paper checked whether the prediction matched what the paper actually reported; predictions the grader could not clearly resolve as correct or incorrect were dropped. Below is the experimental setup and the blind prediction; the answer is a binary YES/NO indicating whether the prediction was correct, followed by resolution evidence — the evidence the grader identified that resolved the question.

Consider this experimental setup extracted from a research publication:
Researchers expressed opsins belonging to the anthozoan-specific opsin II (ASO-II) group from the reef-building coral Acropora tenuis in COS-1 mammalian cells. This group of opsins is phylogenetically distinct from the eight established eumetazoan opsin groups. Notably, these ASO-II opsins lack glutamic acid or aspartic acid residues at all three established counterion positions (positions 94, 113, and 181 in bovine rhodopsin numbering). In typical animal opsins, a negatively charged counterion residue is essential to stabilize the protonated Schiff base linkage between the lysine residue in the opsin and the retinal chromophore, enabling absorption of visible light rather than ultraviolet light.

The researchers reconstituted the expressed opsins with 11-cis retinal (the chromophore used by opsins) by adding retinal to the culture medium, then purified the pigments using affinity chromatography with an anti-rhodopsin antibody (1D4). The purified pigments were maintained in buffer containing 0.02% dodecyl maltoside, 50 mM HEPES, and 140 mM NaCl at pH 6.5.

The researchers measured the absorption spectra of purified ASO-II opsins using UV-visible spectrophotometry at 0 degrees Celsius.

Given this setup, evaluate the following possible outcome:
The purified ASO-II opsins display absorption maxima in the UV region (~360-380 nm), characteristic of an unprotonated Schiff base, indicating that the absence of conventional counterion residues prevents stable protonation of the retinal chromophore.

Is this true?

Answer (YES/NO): NO